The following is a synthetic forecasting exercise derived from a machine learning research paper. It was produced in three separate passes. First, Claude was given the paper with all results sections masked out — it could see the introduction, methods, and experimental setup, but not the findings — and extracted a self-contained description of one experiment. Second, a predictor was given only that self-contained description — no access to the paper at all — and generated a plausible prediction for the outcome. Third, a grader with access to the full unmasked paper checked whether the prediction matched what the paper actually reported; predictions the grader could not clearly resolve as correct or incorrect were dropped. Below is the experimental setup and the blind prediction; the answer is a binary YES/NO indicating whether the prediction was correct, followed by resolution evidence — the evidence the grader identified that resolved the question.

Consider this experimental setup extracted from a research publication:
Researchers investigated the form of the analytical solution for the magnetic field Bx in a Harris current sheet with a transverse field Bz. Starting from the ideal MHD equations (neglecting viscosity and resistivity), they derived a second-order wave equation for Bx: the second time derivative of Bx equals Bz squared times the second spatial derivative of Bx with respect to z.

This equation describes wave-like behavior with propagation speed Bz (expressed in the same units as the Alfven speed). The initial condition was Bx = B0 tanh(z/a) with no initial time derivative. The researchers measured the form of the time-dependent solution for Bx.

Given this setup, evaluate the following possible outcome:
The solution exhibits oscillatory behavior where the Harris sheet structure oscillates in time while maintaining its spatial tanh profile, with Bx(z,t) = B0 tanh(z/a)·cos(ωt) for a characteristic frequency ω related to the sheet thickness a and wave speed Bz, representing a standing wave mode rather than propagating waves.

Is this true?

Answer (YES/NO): NO